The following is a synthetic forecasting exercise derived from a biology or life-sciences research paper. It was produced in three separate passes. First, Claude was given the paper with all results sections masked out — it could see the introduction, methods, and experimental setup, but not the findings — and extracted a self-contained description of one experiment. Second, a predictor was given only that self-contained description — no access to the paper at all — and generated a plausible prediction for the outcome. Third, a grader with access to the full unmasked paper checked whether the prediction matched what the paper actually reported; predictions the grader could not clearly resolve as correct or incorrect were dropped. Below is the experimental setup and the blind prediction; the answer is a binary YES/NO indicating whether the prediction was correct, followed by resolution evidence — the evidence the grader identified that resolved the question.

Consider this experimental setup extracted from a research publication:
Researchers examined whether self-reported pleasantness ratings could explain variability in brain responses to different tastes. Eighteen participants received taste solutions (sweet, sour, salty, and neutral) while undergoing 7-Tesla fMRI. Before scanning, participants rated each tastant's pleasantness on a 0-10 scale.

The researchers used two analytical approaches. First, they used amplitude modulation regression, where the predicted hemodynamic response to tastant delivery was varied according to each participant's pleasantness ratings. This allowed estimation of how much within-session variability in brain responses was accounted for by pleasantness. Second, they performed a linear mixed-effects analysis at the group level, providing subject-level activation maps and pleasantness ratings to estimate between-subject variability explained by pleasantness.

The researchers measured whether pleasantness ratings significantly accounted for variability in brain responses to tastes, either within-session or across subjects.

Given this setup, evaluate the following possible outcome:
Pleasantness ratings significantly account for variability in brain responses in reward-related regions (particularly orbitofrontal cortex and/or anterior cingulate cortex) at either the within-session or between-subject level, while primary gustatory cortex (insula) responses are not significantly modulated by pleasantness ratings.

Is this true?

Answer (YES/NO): NO